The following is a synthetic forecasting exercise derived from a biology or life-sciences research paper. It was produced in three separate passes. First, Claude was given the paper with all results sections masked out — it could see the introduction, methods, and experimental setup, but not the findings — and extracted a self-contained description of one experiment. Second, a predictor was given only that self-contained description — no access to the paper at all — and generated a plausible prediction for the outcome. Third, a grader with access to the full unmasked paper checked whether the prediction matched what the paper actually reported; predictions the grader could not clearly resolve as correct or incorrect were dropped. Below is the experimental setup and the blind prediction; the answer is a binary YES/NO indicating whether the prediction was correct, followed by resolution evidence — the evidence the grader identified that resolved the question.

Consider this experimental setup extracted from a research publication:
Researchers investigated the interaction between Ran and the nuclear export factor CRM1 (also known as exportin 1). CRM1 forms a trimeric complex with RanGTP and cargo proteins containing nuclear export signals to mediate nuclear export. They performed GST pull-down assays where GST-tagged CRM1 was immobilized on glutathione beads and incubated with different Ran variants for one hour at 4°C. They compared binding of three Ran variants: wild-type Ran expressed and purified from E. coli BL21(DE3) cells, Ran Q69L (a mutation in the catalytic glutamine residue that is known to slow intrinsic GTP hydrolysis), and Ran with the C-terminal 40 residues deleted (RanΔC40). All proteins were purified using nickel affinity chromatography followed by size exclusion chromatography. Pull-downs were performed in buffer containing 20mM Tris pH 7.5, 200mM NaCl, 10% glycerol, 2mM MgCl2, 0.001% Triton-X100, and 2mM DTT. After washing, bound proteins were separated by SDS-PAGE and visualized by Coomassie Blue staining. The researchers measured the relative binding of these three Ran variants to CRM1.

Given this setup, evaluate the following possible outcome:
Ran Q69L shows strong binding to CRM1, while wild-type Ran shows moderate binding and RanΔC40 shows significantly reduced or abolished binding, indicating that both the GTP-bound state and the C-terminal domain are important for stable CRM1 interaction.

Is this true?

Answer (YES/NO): NO